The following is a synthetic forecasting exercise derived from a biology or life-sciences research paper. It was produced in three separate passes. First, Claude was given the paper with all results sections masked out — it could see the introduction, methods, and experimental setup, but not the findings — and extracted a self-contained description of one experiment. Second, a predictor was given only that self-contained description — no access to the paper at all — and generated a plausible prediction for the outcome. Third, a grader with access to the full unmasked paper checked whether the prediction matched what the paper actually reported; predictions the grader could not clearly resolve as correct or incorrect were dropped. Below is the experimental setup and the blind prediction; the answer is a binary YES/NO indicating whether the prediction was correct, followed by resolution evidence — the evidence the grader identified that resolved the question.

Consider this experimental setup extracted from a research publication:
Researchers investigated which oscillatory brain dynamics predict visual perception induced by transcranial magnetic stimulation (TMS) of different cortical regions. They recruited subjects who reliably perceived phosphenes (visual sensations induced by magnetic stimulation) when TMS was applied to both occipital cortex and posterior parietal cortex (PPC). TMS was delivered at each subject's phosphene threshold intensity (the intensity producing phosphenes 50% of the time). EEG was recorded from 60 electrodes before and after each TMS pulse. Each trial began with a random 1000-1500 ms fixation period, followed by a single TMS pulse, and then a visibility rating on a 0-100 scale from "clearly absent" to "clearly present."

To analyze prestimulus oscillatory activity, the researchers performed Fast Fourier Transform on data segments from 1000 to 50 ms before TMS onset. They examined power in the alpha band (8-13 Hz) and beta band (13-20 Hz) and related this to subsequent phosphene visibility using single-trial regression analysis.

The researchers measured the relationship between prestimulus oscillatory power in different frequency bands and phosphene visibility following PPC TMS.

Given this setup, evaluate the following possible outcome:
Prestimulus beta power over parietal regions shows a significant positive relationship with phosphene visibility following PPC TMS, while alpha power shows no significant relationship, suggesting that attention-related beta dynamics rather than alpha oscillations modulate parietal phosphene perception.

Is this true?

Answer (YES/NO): NO